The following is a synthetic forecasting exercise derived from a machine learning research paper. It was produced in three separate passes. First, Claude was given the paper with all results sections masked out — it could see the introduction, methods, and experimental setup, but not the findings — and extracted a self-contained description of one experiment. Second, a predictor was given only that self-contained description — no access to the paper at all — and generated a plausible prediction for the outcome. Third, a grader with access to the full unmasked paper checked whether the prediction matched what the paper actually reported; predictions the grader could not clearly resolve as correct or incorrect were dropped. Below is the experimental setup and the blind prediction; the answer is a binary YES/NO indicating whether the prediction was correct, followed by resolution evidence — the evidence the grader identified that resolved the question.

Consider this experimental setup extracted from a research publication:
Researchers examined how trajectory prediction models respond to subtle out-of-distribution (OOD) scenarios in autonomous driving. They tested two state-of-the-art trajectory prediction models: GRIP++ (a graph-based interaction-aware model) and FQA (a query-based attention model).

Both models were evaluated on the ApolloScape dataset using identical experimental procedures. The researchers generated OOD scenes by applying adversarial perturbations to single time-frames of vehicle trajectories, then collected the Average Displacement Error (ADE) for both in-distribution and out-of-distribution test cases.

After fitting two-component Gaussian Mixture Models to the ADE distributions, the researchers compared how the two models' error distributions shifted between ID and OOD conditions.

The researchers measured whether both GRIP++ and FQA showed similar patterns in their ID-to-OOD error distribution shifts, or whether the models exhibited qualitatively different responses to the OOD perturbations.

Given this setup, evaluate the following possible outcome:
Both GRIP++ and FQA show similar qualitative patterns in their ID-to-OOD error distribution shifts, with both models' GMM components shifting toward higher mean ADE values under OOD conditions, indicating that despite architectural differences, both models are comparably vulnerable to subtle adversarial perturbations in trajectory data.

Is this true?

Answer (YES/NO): YES